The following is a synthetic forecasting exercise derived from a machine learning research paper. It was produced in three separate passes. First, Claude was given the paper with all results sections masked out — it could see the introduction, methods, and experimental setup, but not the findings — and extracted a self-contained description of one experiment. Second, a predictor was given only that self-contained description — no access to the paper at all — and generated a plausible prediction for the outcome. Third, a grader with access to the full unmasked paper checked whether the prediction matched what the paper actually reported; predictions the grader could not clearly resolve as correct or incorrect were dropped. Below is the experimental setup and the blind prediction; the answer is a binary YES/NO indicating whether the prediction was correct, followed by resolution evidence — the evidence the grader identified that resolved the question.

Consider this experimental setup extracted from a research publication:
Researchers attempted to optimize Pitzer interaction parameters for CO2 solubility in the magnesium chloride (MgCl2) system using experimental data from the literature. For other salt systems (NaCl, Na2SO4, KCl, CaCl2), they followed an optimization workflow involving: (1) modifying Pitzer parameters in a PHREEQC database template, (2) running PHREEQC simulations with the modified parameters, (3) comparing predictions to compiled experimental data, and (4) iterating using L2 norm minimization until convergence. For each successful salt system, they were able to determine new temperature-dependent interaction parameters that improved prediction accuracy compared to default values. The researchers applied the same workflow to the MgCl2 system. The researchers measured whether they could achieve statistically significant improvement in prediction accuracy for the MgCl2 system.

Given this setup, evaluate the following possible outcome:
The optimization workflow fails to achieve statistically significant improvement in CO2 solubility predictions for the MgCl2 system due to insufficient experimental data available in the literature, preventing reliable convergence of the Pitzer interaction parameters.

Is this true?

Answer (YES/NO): YES